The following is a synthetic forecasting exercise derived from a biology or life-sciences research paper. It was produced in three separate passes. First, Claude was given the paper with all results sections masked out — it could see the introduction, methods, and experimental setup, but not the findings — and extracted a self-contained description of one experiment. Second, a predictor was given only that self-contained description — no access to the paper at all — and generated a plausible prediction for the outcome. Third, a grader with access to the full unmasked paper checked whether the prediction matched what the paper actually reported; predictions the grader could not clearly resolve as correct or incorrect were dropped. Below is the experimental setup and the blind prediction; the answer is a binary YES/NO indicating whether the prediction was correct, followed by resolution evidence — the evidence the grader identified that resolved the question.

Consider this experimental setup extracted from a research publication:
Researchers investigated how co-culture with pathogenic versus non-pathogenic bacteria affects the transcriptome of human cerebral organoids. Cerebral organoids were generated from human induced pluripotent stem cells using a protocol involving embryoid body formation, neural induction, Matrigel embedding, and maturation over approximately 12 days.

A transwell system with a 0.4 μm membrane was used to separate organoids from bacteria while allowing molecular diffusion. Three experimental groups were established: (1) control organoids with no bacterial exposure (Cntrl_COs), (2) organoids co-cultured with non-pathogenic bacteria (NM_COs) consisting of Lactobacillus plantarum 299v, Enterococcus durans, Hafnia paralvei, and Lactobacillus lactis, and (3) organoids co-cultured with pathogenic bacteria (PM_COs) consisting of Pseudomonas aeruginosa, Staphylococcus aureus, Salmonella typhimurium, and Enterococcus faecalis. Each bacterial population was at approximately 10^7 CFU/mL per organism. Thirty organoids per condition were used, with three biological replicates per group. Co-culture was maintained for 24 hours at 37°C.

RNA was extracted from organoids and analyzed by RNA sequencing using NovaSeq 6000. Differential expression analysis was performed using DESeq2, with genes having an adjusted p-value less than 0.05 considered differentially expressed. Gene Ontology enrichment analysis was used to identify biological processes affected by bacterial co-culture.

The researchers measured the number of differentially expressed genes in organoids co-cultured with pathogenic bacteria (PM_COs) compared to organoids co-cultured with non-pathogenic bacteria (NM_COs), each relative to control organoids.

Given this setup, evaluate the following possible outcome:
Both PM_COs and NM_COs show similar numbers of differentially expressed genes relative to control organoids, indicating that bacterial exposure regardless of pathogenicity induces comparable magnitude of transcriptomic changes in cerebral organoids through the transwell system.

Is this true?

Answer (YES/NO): NO